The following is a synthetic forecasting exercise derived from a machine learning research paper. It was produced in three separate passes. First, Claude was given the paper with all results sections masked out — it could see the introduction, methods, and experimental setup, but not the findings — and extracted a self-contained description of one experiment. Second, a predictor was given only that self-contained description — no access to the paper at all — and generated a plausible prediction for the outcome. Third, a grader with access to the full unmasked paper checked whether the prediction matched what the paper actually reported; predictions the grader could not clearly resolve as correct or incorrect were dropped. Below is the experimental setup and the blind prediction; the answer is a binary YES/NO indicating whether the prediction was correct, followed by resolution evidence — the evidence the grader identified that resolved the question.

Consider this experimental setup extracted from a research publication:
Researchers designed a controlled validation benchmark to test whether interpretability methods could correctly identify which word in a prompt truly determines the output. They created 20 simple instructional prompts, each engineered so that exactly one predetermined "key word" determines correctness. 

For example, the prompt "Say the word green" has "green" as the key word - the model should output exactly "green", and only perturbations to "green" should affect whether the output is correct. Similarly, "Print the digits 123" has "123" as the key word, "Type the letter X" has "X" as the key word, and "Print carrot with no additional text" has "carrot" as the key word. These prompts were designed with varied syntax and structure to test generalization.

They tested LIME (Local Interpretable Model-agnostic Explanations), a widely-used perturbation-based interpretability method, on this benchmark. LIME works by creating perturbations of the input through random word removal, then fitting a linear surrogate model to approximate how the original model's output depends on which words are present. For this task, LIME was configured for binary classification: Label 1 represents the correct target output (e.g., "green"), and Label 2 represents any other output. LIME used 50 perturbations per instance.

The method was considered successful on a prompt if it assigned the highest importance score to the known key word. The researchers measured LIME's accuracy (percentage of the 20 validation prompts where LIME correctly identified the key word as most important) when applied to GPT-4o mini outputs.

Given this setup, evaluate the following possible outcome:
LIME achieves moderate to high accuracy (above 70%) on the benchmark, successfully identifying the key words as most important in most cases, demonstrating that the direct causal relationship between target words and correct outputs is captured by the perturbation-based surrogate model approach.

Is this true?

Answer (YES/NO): NO